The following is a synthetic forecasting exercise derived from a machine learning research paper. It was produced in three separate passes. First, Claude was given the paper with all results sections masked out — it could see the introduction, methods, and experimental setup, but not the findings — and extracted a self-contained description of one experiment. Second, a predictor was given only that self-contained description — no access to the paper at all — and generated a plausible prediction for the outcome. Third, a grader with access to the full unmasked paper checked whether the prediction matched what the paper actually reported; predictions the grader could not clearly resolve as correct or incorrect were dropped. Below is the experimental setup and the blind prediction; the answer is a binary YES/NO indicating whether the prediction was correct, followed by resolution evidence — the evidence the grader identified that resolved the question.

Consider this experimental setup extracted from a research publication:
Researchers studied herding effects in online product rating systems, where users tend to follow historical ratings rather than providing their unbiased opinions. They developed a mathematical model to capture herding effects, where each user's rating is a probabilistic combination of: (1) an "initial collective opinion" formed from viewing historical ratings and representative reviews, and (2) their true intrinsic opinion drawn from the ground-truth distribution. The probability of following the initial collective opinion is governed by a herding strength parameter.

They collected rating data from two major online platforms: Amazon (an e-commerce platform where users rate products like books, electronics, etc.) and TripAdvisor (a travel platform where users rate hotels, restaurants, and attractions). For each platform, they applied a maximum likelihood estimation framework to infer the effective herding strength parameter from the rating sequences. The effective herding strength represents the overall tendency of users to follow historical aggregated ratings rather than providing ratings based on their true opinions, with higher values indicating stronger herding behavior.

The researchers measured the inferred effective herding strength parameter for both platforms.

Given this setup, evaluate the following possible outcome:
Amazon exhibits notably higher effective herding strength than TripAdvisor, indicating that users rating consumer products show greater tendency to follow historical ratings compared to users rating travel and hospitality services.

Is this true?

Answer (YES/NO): NO